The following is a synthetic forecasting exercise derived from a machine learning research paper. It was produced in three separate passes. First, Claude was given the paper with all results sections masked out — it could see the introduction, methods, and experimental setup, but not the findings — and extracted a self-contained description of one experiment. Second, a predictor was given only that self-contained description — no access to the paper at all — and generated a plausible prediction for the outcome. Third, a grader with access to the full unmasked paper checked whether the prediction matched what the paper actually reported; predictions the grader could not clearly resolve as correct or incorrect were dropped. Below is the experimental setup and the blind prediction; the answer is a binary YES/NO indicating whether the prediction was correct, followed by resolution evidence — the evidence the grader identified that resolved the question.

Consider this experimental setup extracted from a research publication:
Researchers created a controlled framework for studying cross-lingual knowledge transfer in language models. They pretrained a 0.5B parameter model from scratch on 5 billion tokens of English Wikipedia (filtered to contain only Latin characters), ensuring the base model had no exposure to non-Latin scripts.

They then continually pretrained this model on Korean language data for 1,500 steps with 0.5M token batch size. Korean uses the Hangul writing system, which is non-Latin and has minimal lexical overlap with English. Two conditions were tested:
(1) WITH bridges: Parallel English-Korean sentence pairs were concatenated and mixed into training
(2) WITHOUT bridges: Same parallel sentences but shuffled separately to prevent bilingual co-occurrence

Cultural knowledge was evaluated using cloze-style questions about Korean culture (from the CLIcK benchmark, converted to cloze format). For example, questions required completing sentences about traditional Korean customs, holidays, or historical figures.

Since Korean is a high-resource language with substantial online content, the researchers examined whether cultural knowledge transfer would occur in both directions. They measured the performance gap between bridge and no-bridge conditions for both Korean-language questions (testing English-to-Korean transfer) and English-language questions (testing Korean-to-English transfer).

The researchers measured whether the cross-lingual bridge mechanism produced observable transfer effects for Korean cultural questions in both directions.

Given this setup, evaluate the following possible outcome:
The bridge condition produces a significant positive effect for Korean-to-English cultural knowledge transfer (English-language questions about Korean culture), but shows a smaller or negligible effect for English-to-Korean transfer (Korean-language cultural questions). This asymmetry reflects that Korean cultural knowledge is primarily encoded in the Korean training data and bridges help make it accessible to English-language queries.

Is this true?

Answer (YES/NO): NO